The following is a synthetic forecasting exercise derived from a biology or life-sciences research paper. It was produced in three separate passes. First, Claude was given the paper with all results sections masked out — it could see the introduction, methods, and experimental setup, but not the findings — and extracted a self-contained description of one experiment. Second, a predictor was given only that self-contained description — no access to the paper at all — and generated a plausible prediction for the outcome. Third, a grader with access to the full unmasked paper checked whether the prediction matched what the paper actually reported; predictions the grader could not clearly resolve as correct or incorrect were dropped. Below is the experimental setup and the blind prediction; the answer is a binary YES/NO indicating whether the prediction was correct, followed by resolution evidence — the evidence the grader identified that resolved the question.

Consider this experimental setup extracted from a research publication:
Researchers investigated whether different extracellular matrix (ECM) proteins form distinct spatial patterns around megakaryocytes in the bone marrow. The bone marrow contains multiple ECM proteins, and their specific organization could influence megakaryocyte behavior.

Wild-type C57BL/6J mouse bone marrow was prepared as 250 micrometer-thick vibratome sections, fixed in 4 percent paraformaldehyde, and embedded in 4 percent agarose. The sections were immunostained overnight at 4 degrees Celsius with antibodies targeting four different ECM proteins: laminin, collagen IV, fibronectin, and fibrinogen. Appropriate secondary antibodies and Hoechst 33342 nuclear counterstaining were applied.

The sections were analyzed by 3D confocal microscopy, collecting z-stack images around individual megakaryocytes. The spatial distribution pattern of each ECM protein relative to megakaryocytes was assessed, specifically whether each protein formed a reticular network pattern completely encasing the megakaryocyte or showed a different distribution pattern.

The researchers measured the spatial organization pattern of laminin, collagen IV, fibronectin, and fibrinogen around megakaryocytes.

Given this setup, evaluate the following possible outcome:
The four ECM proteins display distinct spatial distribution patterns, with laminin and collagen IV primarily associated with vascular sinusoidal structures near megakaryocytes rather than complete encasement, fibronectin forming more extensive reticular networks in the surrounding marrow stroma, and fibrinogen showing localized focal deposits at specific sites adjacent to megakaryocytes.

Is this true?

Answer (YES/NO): NO